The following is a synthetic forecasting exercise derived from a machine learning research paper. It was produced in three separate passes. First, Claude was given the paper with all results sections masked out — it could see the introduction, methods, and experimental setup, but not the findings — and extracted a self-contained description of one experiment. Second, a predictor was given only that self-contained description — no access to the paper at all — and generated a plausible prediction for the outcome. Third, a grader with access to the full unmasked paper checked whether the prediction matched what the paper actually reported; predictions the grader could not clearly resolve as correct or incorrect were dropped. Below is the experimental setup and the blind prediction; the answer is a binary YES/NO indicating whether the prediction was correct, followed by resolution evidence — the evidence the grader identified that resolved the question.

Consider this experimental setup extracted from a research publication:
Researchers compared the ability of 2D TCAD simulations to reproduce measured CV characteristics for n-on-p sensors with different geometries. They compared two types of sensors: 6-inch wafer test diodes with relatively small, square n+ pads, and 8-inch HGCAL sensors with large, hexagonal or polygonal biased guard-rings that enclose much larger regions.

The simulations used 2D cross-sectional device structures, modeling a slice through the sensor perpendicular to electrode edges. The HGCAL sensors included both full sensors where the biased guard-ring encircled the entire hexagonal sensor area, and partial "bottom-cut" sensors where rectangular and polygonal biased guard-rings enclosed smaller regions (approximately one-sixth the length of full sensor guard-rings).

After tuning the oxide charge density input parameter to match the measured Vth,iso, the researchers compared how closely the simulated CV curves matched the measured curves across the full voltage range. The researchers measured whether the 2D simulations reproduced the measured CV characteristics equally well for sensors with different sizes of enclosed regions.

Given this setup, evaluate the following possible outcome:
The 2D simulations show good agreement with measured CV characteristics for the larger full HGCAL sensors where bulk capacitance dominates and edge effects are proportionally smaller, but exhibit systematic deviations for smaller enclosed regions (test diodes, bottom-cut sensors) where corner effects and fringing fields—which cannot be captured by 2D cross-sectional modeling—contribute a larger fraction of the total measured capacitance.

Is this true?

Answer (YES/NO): NO